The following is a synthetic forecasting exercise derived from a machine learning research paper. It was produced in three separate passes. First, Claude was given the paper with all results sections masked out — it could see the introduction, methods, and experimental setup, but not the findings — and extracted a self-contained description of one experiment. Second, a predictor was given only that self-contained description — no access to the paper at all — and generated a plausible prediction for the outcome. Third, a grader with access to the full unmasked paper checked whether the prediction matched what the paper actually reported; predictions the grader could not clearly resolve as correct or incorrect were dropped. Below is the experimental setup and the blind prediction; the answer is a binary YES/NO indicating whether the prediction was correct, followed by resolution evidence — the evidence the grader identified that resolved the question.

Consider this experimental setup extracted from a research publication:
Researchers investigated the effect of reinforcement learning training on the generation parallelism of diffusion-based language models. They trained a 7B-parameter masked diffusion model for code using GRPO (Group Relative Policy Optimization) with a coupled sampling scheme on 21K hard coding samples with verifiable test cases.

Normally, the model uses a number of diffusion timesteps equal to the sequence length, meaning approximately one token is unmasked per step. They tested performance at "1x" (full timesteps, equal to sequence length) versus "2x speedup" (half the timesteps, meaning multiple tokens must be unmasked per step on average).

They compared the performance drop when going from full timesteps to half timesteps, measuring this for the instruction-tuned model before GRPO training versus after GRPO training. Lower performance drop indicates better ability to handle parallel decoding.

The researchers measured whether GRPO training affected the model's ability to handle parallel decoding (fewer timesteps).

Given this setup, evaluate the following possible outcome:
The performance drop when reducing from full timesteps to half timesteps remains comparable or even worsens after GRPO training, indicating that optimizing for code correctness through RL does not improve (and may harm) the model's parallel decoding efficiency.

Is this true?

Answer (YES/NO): NO